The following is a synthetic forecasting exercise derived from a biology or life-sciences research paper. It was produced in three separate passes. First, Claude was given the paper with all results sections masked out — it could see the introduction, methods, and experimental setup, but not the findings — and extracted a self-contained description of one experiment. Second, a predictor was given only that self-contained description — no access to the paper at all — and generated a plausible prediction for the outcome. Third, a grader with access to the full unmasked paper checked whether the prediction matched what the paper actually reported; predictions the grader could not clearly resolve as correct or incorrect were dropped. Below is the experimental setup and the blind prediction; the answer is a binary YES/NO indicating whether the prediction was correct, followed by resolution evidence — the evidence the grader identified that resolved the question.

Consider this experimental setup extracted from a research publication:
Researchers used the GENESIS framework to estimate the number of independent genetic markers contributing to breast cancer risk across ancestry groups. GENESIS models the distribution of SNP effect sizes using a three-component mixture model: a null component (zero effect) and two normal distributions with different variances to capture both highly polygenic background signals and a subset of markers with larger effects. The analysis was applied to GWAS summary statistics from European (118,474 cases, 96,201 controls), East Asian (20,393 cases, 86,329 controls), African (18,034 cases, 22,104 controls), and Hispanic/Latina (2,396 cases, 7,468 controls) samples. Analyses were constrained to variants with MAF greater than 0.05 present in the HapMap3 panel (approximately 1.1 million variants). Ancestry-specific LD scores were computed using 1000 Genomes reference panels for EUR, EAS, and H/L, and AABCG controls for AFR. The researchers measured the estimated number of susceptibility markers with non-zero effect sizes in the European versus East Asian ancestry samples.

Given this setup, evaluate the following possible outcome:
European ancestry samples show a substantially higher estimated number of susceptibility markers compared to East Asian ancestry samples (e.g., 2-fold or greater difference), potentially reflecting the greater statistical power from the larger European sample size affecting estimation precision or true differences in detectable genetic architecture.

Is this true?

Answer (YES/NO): NO